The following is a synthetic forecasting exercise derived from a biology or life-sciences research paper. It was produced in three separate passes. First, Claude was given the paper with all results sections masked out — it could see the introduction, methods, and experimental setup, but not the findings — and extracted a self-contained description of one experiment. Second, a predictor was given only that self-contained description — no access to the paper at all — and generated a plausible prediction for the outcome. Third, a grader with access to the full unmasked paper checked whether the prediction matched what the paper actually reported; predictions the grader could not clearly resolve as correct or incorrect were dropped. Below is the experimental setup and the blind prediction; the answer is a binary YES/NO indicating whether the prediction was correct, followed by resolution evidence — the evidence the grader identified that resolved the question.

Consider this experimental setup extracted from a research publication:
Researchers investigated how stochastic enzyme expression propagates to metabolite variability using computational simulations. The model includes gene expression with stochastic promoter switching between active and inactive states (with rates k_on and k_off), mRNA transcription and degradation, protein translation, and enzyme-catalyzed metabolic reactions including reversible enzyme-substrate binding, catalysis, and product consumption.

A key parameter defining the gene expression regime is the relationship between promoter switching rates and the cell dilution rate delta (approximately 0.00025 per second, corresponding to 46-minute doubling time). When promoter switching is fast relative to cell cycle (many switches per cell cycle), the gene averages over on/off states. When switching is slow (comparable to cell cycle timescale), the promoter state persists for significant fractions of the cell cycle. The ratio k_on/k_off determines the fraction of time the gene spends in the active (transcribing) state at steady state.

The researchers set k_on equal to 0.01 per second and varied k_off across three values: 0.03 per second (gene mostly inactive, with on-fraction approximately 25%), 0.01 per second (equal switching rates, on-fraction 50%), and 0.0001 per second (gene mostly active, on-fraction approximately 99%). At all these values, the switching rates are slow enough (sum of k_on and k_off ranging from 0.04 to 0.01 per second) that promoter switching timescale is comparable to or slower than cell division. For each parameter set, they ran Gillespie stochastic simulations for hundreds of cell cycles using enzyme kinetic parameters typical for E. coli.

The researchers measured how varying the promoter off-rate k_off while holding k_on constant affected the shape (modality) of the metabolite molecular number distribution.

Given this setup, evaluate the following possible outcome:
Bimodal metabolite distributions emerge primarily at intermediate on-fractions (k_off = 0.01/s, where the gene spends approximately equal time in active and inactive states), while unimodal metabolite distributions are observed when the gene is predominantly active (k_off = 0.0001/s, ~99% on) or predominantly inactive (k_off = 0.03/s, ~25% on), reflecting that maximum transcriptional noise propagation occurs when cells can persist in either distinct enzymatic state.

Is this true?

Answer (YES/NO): NO